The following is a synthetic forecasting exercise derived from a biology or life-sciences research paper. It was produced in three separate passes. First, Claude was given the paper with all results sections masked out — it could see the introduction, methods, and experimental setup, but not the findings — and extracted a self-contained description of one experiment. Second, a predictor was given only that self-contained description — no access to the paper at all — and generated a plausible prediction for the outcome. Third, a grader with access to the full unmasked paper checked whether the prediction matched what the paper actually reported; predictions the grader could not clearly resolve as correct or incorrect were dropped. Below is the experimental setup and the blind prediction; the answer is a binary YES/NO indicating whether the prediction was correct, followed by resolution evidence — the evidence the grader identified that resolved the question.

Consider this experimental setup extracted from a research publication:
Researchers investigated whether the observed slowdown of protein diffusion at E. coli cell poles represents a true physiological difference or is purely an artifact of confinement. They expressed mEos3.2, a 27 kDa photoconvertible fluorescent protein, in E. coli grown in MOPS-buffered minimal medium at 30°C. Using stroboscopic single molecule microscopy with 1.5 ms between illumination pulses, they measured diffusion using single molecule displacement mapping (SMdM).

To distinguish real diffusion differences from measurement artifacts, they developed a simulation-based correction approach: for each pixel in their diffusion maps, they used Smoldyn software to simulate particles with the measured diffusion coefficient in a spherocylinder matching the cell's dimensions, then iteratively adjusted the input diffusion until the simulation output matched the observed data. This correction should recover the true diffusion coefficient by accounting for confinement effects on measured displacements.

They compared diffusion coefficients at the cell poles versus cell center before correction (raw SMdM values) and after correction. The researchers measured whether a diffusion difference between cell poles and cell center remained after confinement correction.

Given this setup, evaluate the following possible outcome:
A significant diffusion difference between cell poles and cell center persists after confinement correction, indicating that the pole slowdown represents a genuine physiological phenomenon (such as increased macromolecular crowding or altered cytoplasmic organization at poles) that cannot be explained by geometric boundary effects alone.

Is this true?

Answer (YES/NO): YES